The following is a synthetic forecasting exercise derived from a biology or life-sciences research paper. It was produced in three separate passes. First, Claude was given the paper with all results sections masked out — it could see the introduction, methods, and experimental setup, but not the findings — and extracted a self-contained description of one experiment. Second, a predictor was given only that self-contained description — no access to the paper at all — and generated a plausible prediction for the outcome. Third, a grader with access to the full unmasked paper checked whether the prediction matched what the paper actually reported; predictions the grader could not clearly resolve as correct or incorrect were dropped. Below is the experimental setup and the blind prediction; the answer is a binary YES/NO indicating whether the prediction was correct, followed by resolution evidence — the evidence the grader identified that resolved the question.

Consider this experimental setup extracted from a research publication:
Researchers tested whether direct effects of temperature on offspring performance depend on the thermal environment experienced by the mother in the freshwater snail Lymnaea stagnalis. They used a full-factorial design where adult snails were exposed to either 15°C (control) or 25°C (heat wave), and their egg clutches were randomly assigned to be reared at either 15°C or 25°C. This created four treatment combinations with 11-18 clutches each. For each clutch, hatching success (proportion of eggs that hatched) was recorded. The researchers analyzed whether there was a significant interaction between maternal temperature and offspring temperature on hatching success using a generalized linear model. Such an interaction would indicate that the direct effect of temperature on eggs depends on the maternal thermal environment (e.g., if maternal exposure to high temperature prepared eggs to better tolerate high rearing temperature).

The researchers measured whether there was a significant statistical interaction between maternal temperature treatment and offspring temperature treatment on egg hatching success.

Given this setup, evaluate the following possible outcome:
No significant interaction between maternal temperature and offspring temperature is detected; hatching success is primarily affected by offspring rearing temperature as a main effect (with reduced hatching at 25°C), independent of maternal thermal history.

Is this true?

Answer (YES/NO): NO